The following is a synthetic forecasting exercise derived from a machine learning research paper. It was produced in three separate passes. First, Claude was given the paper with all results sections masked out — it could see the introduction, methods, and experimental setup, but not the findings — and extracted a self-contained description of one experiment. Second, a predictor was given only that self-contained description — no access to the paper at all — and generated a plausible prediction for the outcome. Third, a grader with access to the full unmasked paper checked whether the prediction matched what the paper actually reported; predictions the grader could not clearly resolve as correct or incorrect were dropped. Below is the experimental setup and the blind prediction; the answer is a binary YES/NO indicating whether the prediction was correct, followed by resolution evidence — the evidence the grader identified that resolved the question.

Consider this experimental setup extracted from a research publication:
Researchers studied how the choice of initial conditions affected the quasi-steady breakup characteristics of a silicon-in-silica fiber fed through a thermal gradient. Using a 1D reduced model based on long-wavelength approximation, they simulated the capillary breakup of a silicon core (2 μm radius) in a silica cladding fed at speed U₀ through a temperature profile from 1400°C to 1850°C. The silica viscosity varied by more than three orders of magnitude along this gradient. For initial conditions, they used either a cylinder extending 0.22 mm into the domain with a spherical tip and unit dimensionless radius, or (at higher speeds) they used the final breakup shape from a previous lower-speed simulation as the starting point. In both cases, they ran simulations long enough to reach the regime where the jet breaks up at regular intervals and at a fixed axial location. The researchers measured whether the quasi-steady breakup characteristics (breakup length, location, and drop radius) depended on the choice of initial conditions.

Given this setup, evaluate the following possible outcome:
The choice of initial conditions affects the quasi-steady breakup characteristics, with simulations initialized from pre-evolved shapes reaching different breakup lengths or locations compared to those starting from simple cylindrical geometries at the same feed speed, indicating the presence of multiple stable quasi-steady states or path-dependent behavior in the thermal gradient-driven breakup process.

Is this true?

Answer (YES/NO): NO